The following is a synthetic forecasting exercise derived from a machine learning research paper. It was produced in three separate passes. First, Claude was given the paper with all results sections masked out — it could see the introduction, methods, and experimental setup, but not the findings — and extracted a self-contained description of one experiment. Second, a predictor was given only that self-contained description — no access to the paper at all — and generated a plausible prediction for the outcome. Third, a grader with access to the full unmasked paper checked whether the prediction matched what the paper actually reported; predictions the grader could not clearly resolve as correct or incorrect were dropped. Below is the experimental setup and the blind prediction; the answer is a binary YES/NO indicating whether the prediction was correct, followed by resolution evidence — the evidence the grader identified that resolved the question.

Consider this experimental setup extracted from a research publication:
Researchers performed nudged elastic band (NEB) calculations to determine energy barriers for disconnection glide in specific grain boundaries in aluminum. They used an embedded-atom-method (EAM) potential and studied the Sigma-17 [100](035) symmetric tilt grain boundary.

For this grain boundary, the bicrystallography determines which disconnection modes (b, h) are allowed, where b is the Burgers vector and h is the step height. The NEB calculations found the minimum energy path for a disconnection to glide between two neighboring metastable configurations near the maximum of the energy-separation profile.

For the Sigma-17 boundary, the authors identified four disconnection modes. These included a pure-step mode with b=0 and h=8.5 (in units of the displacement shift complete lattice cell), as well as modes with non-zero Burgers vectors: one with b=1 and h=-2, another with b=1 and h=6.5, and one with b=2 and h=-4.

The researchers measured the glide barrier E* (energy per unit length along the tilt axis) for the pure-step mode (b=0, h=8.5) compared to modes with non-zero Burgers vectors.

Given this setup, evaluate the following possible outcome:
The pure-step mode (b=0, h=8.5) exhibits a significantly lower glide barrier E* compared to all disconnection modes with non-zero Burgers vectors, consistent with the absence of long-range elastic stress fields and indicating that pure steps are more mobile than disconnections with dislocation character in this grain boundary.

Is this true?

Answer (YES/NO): NO